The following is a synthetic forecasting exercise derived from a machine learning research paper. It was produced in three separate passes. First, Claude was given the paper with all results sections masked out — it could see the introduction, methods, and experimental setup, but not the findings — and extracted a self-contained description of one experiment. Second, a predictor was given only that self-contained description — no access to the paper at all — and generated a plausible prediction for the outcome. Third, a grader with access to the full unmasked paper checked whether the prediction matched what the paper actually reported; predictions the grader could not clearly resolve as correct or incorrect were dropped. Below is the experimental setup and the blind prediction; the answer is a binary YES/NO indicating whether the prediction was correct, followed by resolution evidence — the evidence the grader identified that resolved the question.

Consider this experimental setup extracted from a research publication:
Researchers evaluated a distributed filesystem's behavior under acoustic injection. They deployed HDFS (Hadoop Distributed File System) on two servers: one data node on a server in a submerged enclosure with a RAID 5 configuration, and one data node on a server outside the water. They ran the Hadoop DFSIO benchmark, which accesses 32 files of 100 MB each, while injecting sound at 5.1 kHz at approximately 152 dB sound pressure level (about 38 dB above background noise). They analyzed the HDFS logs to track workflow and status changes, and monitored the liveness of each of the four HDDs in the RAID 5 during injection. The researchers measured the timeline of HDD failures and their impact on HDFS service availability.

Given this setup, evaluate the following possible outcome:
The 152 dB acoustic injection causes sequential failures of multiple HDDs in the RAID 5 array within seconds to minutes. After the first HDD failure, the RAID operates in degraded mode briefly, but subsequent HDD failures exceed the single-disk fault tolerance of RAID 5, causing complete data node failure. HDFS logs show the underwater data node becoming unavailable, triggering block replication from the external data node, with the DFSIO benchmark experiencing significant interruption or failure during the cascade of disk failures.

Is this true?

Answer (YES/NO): NO